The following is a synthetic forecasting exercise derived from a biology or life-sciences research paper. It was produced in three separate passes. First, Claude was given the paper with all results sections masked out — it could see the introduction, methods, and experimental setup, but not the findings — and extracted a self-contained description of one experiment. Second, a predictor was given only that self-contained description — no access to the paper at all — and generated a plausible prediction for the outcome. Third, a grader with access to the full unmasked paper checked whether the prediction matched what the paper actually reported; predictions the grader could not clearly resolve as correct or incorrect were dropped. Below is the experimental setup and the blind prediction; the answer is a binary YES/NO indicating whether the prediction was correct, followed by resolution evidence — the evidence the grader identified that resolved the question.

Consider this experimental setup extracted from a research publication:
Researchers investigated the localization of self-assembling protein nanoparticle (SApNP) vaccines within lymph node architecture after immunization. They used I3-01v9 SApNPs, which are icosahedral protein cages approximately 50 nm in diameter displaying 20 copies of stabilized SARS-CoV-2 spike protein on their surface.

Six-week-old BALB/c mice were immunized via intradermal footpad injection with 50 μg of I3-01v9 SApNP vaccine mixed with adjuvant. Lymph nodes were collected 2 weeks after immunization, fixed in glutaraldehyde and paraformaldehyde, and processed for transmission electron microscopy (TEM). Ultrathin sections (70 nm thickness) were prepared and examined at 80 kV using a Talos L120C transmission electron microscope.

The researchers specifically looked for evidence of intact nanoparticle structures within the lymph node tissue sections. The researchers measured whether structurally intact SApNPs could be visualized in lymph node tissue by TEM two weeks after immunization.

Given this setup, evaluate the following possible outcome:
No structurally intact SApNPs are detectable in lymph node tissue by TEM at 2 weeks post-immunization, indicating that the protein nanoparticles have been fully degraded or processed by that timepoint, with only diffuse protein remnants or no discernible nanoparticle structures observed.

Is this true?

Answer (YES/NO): NO